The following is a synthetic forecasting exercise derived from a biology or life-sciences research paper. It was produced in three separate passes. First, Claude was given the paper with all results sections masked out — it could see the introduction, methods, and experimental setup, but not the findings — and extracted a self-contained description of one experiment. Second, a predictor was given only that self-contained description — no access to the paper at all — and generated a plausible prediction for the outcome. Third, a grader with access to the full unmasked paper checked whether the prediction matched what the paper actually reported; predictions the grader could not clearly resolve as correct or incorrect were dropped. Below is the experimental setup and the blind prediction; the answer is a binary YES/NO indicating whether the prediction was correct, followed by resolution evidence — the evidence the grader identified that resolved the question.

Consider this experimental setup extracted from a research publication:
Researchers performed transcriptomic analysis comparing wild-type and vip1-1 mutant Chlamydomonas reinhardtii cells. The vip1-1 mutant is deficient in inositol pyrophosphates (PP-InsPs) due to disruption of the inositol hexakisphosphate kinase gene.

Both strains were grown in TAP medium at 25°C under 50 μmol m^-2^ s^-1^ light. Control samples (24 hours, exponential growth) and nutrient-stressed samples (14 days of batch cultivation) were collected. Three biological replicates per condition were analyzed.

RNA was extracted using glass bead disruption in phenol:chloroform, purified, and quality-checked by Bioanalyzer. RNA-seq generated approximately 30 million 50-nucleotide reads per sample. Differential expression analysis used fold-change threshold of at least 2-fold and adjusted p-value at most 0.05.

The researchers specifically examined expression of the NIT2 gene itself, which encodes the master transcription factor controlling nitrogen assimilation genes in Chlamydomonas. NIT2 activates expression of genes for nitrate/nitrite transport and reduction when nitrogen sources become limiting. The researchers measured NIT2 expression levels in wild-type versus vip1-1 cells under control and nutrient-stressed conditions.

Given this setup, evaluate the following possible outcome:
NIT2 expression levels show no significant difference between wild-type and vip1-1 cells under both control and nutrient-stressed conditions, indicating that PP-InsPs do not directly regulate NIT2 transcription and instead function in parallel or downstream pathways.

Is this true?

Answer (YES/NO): YES